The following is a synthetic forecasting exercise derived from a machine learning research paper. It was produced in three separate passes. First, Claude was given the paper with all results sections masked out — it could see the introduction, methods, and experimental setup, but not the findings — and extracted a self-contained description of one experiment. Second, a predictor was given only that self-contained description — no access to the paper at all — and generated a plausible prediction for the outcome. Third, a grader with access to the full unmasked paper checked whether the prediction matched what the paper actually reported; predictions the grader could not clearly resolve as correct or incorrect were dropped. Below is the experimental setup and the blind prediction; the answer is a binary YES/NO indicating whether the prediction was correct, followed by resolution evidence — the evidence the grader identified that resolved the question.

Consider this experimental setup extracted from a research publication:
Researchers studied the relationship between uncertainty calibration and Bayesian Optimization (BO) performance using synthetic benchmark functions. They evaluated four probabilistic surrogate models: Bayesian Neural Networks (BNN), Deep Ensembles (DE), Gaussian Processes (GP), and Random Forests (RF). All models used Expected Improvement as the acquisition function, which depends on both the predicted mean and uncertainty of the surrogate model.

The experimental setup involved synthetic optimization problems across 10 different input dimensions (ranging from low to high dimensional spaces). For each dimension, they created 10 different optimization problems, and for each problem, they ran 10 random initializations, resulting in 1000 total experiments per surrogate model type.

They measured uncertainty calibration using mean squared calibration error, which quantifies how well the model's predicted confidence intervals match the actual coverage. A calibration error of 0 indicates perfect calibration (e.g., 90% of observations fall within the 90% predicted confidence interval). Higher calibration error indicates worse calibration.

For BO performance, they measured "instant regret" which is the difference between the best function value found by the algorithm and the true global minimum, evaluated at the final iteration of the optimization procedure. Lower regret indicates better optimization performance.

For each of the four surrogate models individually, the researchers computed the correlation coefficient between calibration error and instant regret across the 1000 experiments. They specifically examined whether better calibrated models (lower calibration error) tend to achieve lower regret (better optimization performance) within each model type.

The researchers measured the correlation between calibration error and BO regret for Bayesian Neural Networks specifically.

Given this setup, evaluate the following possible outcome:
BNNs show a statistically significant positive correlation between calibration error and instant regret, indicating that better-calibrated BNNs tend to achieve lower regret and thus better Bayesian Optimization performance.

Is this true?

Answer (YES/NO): NO